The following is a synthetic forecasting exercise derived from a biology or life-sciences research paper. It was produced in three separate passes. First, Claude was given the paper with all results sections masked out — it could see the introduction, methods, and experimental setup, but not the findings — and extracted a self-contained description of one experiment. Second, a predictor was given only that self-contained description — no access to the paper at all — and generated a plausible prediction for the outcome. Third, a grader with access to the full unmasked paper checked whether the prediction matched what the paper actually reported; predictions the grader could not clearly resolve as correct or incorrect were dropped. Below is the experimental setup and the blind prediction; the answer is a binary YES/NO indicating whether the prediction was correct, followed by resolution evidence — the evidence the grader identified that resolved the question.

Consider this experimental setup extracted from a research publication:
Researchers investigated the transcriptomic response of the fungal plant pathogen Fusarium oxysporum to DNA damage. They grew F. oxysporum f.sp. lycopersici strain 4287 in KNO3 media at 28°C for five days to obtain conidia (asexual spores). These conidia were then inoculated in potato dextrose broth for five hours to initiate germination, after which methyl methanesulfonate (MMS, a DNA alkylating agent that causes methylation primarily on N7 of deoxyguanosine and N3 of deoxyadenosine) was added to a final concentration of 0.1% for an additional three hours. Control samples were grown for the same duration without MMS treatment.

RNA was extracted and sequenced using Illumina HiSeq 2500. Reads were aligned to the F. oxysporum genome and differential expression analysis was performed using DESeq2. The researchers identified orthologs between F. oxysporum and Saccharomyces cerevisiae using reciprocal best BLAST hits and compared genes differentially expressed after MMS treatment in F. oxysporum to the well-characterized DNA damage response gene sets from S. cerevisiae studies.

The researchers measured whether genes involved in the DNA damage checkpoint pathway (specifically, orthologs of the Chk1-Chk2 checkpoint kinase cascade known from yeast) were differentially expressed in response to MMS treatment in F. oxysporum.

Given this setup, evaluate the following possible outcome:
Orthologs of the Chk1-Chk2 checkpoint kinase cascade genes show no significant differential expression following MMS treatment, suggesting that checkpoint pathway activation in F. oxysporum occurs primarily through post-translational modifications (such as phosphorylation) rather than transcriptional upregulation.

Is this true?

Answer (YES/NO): YES